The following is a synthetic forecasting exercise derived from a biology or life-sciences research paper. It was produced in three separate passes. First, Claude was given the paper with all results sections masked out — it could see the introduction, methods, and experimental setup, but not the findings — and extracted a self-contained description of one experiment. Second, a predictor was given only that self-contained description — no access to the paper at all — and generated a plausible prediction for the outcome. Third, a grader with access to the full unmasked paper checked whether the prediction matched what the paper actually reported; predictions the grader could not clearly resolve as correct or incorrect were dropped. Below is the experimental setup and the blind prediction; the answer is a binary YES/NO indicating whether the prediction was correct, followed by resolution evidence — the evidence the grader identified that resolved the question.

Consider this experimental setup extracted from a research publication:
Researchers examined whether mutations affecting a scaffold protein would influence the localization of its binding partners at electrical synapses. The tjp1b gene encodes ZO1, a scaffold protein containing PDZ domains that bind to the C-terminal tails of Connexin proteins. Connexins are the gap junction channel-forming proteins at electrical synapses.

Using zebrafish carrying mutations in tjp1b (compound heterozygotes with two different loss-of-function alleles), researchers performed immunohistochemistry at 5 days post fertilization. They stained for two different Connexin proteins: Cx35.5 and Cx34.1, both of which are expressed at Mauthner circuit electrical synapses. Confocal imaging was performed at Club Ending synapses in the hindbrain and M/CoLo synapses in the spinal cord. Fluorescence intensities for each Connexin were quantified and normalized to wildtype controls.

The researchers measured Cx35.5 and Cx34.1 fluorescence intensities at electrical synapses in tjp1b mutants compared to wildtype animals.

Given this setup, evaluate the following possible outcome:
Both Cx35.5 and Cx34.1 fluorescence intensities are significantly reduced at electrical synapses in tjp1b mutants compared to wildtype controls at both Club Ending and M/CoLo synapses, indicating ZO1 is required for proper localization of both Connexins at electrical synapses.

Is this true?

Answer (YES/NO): YES